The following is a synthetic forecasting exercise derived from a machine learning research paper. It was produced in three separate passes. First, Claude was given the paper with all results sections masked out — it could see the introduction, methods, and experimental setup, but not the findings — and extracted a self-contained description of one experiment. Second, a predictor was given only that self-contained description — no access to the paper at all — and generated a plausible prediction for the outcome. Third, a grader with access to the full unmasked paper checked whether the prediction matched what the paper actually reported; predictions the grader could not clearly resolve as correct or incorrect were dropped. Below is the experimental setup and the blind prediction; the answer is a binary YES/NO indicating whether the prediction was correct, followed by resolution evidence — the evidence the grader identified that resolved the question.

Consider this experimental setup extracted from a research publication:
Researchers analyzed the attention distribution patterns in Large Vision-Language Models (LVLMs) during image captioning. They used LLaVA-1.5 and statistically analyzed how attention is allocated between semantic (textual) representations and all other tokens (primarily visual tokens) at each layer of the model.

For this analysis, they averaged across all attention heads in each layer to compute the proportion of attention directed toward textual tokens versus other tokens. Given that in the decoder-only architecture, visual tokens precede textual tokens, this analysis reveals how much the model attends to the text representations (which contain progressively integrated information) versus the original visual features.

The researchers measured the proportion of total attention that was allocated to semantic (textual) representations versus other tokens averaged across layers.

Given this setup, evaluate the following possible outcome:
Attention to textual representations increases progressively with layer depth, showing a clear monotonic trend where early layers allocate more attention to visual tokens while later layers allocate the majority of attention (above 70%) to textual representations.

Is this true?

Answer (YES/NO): NO